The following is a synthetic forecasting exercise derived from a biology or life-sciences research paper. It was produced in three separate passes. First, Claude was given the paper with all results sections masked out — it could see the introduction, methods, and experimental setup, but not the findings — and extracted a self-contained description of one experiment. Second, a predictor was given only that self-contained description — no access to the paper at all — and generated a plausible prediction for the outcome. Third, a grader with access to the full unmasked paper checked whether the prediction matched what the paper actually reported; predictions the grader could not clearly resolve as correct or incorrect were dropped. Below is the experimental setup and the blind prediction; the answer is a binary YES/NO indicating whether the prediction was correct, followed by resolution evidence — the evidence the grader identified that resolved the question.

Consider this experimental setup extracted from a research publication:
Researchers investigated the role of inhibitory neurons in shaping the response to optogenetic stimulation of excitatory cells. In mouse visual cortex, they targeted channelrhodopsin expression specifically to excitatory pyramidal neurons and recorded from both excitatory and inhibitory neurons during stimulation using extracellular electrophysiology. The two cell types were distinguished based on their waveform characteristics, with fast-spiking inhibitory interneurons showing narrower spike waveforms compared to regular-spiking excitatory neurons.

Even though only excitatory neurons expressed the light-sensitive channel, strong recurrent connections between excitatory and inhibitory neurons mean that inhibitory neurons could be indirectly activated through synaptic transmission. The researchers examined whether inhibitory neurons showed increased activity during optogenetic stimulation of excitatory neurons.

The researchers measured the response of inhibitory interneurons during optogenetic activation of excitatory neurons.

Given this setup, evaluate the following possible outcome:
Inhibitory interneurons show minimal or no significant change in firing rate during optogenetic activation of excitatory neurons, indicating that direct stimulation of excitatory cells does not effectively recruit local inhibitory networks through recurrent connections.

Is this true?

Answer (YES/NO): NO